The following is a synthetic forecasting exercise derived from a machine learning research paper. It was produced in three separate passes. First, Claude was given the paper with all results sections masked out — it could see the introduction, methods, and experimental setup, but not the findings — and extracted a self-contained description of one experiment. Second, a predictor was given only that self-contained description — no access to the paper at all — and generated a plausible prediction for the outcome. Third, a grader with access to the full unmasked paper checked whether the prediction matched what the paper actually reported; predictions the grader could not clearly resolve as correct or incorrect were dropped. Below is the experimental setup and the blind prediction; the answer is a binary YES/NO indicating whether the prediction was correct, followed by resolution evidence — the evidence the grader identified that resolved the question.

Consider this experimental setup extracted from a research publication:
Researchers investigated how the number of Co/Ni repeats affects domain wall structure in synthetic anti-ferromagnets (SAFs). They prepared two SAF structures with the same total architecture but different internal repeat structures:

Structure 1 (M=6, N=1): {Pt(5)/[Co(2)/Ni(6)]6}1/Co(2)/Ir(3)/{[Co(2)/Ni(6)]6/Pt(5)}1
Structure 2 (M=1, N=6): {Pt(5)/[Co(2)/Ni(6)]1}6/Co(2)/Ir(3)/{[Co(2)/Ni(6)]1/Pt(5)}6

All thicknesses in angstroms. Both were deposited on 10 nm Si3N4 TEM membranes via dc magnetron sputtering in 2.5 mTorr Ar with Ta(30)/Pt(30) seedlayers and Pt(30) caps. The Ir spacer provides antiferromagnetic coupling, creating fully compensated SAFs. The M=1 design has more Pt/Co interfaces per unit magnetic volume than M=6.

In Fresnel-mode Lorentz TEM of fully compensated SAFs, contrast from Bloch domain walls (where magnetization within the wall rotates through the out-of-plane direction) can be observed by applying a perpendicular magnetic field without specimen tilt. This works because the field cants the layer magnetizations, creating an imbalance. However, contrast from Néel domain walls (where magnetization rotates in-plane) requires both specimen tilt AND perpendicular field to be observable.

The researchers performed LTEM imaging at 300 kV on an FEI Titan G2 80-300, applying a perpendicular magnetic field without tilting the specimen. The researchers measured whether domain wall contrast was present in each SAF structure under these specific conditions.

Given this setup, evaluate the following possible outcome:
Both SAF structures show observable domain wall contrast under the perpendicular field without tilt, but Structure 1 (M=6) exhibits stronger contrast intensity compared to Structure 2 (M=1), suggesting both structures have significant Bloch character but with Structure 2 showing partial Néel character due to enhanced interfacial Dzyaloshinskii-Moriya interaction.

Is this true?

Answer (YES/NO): NO